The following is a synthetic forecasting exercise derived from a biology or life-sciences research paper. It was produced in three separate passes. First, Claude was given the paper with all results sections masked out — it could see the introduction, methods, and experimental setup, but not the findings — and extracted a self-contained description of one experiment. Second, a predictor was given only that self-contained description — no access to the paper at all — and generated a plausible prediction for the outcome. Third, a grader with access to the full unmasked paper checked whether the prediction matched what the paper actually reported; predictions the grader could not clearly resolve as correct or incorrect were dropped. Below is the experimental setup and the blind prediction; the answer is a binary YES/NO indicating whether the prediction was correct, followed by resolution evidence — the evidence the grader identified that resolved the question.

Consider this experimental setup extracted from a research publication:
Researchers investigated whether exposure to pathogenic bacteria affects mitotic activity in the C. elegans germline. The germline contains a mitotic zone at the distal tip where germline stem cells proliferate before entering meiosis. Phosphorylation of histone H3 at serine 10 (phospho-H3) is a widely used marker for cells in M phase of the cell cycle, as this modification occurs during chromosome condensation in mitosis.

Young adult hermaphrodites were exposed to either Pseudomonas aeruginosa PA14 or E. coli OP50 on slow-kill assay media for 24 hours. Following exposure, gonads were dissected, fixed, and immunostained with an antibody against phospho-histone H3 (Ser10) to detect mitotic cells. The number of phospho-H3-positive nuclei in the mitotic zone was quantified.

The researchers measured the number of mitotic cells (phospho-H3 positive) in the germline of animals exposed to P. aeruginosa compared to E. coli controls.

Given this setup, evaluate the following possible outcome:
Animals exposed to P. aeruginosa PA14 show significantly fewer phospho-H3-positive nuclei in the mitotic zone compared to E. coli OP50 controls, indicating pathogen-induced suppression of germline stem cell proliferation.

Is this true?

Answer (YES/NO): YES